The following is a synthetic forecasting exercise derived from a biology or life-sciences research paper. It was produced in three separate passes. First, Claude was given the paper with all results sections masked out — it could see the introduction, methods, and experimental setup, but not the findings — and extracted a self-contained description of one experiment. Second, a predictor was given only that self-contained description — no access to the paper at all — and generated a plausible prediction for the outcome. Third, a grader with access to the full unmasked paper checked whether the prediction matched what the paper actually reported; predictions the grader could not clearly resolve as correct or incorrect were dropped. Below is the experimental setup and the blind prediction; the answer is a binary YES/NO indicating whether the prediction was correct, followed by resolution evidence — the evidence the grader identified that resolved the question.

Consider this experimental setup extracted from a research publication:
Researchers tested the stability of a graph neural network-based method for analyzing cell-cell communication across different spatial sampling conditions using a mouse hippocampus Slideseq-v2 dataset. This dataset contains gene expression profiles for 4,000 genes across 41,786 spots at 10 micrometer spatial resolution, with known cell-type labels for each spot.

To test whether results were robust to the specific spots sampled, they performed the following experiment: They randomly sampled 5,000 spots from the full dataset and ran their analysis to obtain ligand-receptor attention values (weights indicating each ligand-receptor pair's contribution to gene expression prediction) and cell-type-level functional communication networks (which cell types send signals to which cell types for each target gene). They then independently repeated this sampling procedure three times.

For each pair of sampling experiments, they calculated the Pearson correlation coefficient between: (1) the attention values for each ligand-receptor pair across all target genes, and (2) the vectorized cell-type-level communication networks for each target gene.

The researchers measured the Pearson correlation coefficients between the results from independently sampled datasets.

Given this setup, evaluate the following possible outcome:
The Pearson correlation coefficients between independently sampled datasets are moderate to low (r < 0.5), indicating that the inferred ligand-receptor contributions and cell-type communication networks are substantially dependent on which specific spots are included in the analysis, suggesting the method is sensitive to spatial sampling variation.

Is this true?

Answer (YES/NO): NO